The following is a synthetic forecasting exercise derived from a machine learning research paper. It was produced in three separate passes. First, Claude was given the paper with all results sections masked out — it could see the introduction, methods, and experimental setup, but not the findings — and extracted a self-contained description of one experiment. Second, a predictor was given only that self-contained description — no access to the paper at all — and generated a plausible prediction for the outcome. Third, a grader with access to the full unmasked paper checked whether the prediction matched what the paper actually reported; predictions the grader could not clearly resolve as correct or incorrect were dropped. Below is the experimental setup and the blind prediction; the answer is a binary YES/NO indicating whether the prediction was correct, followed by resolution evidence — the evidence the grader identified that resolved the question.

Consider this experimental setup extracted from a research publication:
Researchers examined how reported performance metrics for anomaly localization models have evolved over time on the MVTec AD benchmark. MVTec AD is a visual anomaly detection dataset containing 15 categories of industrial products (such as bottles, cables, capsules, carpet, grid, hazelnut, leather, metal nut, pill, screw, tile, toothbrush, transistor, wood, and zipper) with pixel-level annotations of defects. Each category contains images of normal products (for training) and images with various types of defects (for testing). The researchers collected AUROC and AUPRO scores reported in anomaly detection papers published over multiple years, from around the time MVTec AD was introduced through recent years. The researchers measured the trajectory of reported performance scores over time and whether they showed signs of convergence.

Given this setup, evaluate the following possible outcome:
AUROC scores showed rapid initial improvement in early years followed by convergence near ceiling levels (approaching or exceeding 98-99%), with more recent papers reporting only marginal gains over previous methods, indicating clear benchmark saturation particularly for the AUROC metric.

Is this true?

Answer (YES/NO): YES